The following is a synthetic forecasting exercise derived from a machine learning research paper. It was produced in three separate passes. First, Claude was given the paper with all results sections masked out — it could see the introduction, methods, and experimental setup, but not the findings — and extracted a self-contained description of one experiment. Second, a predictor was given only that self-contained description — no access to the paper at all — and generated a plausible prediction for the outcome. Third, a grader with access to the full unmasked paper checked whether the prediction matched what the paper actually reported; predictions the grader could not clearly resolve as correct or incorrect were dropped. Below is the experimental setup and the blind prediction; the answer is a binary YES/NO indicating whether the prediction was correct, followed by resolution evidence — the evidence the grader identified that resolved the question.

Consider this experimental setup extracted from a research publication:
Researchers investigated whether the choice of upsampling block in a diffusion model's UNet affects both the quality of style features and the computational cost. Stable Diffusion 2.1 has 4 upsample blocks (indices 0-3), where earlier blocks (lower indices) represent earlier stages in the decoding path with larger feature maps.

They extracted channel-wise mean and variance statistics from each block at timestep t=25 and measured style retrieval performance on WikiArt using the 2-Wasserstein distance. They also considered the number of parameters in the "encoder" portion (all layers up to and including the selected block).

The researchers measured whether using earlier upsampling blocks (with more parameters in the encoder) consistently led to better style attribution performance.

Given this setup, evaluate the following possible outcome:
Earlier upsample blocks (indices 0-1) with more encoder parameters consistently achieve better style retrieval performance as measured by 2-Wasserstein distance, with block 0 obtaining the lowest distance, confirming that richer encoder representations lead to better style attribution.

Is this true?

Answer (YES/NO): NO